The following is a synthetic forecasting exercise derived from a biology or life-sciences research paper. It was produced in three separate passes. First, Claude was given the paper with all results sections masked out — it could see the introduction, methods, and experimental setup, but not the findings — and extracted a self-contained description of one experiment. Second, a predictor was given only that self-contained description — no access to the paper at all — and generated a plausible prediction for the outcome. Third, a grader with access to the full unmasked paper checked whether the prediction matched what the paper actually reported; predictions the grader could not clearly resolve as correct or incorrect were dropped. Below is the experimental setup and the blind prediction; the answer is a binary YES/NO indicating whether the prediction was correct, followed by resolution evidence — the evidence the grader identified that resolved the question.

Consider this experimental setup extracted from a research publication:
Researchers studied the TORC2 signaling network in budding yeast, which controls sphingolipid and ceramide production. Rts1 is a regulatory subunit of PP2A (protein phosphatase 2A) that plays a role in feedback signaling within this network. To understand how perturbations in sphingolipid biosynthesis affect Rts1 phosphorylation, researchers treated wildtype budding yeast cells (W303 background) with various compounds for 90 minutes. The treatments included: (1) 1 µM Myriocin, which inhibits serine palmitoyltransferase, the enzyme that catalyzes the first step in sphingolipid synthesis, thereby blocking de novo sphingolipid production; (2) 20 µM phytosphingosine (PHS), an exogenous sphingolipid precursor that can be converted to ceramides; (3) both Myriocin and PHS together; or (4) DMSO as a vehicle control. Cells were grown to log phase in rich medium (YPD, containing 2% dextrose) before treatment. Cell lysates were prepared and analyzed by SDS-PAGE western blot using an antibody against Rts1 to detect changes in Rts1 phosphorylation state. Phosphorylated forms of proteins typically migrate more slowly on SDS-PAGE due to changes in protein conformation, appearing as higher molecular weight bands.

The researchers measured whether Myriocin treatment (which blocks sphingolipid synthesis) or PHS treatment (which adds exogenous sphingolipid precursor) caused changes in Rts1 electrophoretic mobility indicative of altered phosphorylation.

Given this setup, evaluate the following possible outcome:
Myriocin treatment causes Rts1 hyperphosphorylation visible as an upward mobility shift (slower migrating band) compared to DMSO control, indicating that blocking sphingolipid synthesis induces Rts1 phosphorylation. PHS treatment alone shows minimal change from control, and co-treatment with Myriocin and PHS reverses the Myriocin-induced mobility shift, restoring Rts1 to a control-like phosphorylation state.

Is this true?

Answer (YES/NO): NO